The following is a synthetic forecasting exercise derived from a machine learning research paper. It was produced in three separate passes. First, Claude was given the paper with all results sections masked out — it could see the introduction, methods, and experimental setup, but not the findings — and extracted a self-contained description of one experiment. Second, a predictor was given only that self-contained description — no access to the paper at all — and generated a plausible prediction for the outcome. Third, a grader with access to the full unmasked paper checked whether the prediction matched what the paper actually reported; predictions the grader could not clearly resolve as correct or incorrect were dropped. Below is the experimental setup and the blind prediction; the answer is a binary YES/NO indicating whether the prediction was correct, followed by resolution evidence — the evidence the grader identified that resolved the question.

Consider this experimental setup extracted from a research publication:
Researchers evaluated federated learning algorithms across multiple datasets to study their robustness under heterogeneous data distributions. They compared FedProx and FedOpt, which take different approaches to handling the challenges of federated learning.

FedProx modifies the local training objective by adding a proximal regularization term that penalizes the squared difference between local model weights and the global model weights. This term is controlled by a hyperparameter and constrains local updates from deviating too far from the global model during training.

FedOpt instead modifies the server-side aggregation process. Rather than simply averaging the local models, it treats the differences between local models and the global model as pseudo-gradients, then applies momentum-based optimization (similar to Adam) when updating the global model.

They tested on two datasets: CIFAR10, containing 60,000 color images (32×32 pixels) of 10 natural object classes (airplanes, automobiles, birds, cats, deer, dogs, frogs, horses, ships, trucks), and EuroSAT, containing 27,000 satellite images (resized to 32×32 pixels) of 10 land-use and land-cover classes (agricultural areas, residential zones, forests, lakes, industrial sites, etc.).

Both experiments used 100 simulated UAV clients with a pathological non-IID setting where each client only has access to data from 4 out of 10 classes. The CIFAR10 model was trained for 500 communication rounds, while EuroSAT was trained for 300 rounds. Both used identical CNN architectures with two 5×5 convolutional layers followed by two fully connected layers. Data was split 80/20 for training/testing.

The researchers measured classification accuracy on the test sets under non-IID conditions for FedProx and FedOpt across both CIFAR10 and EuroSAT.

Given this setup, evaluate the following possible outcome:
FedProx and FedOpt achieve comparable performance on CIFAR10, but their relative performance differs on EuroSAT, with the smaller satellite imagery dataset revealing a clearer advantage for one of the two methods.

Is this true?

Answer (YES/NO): NO